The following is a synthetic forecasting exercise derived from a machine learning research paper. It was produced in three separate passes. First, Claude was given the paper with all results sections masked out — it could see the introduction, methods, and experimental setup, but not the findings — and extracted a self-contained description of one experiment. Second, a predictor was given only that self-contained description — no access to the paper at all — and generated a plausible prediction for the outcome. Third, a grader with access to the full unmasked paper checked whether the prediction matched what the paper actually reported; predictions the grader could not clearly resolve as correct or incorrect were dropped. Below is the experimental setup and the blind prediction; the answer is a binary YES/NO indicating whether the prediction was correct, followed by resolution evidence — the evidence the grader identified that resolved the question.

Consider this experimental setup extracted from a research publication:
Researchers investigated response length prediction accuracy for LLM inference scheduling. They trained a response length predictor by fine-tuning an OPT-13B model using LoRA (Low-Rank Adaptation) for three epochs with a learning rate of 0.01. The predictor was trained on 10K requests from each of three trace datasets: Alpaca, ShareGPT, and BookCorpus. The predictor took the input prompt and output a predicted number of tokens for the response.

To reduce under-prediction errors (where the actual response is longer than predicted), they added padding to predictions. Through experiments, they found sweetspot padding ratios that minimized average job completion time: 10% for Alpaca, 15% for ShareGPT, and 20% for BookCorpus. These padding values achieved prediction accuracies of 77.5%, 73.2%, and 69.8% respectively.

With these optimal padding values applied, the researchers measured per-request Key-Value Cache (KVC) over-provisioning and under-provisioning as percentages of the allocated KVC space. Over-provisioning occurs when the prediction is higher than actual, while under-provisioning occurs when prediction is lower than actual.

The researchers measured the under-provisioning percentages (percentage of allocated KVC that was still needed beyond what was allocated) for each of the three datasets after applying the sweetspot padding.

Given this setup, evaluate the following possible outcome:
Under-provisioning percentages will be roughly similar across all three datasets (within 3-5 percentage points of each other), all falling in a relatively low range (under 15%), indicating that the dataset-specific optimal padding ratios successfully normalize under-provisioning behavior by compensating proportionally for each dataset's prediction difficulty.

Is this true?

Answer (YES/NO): NO